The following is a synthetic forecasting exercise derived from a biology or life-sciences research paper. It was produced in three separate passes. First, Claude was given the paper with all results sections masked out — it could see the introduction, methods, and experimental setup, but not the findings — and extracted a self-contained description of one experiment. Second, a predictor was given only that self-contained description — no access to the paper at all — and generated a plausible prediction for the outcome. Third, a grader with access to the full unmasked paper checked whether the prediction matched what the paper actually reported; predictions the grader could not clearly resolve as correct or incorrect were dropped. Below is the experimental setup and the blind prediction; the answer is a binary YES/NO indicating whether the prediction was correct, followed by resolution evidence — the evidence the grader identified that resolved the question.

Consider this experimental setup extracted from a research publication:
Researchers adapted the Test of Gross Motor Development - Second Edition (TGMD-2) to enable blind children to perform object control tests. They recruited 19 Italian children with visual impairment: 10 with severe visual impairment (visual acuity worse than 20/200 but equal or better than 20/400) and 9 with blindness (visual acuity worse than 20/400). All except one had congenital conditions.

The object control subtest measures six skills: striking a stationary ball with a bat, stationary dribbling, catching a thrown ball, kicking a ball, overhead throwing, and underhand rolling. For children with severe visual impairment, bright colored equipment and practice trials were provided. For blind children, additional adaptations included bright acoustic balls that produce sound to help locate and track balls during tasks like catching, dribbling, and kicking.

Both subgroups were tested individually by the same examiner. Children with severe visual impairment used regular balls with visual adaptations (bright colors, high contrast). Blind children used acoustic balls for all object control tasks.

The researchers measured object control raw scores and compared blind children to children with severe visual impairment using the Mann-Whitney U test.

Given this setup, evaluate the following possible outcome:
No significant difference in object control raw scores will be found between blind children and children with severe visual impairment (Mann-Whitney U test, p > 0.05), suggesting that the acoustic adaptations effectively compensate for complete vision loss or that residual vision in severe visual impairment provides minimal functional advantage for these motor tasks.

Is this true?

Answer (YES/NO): NO